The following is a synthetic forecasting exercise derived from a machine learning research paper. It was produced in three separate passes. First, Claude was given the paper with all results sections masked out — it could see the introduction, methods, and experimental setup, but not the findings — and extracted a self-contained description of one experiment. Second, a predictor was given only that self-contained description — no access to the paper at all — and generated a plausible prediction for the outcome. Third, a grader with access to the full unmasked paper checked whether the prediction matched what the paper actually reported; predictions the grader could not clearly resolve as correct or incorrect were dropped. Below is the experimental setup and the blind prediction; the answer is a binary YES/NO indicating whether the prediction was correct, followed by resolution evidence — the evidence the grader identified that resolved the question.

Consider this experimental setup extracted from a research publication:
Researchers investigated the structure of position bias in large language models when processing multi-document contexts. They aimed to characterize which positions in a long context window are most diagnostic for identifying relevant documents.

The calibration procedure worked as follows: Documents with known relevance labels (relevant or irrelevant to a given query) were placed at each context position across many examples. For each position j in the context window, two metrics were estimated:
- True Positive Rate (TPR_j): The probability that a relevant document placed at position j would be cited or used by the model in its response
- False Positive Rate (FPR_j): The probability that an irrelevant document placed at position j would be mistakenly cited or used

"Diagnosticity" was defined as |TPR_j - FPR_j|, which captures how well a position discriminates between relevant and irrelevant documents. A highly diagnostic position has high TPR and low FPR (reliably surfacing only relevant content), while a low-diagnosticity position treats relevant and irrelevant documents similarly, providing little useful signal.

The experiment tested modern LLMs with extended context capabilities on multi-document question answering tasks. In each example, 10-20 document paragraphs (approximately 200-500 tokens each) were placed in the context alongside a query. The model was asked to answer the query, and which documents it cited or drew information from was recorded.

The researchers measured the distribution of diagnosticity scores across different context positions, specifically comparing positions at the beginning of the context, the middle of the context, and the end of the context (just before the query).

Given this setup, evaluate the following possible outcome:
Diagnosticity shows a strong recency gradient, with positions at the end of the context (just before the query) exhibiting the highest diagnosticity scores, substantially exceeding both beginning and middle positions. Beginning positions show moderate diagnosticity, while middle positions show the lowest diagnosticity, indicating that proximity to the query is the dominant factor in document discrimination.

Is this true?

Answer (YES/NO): NO